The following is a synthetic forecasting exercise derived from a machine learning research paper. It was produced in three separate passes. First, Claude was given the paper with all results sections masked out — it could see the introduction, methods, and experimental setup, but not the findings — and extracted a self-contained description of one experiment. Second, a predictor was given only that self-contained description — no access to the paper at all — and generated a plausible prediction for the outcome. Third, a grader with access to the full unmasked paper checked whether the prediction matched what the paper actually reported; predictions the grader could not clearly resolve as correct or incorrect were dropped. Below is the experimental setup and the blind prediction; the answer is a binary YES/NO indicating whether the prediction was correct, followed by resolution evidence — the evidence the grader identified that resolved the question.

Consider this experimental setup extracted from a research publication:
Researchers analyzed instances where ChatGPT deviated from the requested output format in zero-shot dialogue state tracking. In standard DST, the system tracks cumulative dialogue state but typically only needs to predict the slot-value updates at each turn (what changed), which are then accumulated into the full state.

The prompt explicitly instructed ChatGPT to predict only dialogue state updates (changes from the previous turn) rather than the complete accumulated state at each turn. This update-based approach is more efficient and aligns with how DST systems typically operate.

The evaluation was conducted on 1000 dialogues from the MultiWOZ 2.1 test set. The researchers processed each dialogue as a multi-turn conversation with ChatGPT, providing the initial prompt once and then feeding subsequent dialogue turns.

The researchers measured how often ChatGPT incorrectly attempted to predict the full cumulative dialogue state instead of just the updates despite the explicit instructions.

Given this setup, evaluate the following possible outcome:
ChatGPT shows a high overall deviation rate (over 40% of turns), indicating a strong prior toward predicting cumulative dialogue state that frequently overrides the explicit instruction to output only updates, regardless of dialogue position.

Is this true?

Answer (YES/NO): NO